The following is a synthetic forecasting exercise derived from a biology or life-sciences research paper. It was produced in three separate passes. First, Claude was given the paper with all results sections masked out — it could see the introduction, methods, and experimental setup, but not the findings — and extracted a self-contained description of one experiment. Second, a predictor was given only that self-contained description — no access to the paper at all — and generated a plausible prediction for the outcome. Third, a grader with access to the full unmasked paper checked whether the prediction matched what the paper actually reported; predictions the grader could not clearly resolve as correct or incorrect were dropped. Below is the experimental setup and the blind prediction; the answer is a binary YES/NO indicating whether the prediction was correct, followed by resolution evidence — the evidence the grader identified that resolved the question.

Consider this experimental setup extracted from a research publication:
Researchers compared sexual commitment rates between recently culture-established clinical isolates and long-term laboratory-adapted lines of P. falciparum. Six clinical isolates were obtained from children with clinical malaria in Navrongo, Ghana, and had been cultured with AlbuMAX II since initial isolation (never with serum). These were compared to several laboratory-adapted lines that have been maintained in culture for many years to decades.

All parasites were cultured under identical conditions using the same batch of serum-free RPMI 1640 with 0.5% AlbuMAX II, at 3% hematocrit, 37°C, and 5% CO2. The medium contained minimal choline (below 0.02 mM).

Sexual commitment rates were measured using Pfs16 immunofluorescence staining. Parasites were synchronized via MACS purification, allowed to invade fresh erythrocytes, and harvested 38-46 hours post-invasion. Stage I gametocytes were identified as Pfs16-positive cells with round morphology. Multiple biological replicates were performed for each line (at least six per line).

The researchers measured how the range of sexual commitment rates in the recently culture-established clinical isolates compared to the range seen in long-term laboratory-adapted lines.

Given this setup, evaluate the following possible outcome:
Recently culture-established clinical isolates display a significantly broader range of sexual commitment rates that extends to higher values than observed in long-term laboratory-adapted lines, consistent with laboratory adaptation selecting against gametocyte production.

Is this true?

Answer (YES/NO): NO